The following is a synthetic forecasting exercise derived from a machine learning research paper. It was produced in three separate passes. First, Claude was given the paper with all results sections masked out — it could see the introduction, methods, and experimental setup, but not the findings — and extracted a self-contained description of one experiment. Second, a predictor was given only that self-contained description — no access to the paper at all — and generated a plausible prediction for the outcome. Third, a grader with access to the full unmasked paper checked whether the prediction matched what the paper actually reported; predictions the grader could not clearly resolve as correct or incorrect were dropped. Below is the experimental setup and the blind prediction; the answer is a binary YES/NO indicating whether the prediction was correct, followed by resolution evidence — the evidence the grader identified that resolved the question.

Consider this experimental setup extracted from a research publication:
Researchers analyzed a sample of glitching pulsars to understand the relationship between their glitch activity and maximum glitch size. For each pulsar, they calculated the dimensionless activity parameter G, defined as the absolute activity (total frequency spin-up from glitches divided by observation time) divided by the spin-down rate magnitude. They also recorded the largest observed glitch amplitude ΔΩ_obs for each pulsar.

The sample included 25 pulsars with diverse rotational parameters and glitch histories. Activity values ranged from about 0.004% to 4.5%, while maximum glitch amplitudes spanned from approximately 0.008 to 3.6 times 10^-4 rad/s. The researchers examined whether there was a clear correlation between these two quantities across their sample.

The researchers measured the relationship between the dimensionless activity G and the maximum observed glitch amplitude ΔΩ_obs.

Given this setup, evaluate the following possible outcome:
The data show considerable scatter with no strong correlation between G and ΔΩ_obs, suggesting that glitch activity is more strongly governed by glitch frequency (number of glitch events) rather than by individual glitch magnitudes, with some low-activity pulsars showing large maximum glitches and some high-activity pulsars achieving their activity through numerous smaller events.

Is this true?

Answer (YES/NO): YES